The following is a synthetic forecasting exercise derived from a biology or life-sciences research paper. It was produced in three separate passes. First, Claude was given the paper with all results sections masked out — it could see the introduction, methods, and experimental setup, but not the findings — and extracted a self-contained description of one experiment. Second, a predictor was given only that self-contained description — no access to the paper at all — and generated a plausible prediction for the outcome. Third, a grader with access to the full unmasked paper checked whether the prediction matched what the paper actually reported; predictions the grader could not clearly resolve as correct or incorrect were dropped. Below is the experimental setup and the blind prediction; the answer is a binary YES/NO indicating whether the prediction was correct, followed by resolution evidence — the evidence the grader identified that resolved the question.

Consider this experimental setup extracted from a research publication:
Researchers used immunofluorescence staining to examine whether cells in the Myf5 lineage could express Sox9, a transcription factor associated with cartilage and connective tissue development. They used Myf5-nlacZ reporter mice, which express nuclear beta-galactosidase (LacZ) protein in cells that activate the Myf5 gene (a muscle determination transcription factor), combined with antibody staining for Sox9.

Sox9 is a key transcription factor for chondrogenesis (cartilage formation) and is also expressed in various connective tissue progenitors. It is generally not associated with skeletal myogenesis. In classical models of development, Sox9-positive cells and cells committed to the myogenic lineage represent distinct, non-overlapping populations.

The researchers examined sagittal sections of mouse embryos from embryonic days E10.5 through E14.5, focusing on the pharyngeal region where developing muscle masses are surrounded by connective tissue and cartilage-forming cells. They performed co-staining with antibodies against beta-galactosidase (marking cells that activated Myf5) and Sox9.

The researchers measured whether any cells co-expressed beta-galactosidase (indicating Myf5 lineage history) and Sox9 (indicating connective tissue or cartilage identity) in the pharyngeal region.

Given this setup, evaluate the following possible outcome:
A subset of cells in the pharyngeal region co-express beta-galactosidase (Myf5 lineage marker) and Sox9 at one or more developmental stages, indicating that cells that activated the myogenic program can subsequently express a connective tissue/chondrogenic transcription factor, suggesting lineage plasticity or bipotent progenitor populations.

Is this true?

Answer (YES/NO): NO